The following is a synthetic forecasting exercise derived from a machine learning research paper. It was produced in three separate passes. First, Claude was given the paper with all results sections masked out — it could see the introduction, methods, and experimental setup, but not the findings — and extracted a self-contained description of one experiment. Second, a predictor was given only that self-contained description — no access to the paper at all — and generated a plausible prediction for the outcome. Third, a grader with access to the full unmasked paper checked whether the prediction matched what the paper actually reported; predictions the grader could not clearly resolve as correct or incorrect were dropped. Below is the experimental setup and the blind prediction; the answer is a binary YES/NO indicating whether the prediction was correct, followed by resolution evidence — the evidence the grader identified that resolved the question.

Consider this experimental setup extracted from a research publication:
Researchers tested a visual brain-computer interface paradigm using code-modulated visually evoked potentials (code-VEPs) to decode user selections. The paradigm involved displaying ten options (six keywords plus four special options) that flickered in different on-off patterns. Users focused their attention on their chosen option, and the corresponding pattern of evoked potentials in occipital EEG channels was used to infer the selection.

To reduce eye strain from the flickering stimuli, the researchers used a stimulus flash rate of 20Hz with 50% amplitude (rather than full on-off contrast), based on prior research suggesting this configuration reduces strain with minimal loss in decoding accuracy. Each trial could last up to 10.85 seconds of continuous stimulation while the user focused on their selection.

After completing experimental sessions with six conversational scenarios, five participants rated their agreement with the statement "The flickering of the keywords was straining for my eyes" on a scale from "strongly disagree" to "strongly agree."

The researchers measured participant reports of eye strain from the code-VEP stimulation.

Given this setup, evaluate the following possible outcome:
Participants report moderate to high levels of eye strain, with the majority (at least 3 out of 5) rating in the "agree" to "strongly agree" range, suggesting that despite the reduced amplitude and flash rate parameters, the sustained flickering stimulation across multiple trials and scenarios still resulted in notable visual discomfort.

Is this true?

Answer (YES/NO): NO